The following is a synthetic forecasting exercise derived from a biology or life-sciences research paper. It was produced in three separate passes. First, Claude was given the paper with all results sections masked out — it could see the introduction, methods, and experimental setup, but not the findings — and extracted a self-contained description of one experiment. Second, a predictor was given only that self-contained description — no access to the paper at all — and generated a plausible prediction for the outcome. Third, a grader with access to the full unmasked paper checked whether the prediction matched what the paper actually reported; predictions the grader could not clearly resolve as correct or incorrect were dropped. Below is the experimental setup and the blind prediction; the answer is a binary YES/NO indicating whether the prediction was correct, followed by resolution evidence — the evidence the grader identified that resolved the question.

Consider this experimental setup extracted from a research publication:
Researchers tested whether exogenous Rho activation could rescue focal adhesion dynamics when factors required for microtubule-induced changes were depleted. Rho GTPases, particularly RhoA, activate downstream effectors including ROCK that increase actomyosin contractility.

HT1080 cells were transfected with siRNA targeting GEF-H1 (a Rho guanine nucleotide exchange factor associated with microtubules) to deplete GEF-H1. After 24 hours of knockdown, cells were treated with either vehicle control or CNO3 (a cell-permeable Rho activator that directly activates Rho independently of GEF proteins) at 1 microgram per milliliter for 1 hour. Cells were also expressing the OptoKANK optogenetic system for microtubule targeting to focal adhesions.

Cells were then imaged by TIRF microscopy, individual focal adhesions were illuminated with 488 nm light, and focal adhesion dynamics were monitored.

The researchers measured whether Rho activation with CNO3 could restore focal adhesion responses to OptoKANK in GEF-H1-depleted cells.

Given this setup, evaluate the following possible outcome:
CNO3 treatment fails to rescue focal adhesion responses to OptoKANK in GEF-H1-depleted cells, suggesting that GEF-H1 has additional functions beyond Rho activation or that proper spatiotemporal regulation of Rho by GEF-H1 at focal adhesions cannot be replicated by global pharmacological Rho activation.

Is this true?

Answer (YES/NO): NO